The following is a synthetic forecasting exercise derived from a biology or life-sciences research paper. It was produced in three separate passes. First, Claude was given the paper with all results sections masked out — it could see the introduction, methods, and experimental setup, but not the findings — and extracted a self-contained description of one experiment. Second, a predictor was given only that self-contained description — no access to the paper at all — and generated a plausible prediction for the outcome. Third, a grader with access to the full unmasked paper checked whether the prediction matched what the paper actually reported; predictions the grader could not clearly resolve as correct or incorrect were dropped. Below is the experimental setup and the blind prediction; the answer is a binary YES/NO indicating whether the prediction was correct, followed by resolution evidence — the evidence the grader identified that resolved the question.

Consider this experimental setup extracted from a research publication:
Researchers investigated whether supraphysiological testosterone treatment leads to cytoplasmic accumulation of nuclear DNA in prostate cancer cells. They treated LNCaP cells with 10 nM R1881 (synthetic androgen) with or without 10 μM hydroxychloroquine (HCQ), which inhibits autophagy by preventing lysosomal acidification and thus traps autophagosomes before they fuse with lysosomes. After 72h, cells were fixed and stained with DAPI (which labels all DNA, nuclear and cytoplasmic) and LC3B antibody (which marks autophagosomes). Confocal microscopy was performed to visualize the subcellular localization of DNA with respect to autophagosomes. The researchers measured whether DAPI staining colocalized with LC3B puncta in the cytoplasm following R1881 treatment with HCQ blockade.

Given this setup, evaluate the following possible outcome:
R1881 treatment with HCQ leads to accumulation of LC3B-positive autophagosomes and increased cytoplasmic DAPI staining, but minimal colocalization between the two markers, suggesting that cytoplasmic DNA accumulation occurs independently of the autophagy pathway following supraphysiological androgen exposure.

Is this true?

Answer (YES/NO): NO